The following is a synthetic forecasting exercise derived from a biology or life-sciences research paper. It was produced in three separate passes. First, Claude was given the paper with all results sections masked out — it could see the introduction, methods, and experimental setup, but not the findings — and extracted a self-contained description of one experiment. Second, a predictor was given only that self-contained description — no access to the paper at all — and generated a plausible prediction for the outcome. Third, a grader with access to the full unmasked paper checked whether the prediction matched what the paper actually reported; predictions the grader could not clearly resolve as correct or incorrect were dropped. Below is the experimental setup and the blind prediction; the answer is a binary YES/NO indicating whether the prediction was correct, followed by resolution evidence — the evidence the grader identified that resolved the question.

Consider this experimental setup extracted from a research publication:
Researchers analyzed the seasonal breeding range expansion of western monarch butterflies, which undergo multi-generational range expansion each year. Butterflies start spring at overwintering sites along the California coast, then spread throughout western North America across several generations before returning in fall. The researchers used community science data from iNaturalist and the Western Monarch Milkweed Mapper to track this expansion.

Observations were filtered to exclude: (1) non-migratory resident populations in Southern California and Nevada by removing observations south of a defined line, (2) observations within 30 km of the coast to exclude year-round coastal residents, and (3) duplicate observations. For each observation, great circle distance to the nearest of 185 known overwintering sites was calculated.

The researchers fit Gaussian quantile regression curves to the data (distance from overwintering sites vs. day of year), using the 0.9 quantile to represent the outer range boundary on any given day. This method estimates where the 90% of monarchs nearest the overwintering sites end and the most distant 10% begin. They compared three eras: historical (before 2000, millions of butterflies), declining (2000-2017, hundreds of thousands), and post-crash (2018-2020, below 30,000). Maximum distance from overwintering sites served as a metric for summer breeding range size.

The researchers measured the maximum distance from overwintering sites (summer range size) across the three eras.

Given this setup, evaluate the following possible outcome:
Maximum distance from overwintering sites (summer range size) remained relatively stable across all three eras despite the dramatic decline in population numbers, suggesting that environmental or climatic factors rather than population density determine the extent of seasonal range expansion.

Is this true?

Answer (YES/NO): NO